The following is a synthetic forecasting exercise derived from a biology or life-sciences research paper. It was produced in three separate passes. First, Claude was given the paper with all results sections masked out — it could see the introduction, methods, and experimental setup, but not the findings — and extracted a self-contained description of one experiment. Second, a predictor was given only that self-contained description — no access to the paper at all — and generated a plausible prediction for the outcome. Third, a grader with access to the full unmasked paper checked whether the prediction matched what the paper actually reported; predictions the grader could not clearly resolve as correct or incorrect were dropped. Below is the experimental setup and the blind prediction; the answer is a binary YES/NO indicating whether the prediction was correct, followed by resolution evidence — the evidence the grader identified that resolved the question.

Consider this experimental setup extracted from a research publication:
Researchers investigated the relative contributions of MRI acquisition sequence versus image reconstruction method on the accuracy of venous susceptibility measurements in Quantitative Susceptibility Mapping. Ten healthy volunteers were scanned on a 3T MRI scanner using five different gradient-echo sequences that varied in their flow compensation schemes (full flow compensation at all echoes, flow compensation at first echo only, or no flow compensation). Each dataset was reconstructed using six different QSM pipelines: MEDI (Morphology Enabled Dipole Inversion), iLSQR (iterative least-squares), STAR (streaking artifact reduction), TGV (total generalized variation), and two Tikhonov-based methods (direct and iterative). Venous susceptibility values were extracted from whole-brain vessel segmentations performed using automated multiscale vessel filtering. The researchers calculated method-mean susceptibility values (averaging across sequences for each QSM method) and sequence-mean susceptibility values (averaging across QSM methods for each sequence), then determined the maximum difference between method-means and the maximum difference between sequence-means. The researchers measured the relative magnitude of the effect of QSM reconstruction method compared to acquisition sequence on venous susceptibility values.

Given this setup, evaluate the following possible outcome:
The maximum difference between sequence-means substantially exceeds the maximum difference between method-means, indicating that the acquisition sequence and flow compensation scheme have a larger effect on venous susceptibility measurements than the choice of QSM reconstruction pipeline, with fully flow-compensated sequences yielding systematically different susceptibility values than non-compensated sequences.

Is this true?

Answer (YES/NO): NO